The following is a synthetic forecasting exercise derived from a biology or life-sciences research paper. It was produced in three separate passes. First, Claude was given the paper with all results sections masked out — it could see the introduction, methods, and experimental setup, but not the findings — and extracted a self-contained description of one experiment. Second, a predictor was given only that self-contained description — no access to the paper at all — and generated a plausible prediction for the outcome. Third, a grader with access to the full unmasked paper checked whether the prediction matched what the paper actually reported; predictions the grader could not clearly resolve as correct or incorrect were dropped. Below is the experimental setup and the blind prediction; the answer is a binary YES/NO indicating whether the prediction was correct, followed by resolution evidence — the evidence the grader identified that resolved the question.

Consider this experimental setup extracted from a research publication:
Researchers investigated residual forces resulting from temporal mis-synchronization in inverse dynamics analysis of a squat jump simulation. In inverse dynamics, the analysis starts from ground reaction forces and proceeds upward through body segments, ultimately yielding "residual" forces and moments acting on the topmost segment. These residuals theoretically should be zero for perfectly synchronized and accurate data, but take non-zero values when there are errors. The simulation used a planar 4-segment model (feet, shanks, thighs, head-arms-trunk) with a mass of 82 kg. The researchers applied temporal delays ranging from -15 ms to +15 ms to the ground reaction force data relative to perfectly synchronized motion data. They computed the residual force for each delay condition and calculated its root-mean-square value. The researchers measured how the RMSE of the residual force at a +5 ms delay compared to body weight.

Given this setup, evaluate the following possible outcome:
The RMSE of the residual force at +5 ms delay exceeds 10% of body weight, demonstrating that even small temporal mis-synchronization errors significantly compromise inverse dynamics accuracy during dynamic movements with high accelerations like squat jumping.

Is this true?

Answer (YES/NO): YES